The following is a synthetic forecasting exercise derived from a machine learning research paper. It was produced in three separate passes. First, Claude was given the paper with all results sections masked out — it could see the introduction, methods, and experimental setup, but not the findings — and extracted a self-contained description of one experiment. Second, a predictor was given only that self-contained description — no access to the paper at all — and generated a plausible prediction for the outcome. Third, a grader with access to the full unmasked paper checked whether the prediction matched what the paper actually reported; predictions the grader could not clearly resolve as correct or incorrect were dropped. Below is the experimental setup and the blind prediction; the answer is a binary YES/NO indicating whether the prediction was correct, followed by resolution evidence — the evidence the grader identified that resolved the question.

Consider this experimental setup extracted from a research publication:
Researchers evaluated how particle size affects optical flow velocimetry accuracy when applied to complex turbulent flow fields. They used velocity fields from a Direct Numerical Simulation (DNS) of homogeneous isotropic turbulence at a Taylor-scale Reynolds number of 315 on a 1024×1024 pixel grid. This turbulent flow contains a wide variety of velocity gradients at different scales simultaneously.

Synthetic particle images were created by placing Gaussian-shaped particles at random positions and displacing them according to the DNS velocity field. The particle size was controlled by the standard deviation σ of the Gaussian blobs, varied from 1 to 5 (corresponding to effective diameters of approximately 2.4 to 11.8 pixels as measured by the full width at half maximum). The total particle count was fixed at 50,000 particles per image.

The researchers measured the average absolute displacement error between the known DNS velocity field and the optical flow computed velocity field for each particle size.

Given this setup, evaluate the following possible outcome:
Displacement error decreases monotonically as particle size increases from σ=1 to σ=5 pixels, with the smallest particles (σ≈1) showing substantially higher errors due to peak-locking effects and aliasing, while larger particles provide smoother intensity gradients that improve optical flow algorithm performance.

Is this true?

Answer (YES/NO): NO